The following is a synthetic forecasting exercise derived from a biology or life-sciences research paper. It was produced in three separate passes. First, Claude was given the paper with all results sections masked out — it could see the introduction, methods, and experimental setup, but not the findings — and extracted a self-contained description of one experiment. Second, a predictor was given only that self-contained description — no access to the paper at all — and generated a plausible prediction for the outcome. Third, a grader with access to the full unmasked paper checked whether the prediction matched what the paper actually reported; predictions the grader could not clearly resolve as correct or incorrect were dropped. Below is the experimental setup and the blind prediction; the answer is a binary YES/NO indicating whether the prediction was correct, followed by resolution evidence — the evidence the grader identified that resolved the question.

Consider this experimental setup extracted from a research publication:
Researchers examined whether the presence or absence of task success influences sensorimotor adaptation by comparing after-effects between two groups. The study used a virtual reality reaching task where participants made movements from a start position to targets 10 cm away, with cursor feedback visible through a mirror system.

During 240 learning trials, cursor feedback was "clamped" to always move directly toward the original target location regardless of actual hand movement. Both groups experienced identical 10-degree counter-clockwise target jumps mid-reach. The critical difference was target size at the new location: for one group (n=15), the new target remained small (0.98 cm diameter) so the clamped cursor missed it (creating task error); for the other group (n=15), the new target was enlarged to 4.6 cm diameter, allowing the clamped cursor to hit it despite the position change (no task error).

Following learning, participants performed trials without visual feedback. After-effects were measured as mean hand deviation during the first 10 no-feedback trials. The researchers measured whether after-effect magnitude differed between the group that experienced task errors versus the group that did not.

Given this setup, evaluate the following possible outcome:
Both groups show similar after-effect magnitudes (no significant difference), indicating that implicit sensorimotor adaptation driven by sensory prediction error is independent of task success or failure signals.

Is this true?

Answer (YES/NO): NO